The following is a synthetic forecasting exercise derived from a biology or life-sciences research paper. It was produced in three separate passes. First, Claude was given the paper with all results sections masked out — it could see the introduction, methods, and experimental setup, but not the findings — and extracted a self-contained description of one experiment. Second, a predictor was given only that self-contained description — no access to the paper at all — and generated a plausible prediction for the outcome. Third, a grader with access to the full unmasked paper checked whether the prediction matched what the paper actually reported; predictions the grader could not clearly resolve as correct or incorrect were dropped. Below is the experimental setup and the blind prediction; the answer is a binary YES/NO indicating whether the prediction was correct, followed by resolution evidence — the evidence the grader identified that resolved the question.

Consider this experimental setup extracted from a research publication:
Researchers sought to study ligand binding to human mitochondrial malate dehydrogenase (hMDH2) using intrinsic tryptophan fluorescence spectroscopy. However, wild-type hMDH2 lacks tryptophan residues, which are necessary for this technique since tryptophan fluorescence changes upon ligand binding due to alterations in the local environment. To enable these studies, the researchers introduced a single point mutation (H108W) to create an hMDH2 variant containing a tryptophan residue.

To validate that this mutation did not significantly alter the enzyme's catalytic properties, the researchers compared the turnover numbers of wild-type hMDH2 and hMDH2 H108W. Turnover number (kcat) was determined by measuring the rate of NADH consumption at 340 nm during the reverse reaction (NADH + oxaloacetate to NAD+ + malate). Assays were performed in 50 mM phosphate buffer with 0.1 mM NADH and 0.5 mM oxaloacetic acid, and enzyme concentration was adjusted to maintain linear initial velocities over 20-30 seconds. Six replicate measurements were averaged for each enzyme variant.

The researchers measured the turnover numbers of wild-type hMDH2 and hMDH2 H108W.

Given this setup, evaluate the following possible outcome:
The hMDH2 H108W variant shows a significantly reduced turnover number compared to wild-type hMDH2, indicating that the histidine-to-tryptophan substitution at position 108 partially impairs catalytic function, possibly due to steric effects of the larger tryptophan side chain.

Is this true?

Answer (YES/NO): NO